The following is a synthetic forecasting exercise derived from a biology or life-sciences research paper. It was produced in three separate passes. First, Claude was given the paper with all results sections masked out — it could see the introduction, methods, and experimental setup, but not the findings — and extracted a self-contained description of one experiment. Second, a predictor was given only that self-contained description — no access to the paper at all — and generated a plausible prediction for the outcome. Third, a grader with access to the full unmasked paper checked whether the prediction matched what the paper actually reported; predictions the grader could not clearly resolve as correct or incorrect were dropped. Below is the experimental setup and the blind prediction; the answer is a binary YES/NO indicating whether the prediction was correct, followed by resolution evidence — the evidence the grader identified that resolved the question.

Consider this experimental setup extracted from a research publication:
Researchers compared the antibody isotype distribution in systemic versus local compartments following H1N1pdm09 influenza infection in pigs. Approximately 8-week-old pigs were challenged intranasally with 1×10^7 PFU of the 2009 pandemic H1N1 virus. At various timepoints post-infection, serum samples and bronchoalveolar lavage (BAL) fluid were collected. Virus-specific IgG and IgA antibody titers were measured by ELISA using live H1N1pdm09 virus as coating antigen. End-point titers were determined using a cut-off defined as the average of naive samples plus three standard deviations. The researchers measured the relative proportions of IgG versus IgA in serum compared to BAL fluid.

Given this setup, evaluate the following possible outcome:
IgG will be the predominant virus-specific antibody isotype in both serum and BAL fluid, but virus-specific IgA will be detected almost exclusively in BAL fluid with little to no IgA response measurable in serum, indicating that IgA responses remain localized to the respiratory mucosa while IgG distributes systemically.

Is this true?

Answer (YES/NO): NO